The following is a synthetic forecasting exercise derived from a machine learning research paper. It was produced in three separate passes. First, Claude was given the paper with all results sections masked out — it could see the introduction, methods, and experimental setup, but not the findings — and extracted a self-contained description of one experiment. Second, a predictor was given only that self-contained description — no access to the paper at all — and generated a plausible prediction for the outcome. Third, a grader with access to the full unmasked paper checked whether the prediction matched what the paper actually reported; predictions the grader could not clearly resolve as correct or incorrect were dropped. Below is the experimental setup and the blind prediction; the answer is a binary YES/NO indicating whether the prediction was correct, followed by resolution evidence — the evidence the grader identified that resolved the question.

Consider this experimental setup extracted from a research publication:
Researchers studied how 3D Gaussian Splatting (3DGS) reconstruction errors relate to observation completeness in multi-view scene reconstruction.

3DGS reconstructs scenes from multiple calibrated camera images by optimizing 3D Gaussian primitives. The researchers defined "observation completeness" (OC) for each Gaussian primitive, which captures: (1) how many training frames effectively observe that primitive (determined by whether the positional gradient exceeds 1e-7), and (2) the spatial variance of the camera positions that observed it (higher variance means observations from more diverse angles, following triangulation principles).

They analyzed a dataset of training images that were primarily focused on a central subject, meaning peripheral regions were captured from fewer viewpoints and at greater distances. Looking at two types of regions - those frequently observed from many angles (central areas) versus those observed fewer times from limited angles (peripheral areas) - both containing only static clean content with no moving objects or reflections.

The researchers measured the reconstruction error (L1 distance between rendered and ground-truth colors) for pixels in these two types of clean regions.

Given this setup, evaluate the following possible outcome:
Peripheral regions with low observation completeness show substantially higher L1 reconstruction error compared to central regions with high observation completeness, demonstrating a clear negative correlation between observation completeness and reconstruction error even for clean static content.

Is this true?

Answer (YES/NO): YES